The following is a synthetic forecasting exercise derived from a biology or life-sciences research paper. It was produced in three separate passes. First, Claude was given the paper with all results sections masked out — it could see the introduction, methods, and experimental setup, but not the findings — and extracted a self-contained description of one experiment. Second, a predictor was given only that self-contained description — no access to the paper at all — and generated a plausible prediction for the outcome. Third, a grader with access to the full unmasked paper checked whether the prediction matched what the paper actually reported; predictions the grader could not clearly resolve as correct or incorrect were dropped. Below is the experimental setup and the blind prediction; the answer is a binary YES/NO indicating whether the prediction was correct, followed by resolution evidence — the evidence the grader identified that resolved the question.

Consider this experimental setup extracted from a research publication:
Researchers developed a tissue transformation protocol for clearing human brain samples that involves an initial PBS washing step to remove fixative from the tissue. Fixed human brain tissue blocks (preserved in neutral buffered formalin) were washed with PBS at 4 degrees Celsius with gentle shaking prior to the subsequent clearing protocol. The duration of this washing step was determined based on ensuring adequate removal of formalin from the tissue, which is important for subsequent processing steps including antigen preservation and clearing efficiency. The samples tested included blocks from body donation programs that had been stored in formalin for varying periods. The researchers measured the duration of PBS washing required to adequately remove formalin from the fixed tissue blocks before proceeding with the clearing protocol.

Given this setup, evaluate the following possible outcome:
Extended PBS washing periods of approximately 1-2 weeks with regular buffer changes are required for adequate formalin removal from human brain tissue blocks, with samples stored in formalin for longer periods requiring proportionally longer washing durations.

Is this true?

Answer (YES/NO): NO